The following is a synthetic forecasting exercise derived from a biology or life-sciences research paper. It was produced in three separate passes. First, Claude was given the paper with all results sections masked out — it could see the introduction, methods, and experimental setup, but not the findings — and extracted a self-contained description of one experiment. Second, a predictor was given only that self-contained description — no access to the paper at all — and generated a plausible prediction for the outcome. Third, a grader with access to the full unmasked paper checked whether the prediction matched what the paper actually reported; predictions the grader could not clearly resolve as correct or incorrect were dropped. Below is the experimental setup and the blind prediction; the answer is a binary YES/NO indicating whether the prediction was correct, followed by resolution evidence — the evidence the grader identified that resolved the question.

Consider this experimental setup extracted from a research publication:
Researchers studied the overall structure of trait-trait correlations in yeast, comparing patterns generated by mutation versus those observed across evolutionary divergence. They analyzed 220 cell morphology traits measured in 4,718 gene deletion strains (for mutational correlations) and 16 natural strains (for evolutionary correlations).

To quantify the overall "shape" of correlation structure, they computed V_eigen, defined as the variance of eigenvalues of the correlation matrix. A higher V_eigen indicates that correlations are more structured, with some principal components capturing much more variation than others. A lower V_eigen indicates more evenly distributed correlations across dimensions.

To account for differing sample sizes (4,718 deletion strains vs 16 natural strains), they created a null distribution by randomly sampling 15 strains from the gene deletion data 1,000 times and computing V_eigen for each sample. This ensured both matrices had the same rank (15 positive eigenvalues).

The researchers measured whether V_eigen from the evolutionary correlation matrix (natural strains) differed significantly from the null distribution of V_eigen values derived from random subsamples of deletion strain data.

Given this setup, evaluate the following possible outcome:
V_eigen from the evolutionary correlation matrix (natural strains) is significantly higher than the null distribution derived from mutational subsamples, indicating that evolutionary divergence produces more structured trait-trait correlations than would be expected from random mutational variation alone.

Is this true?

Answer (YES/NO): NO